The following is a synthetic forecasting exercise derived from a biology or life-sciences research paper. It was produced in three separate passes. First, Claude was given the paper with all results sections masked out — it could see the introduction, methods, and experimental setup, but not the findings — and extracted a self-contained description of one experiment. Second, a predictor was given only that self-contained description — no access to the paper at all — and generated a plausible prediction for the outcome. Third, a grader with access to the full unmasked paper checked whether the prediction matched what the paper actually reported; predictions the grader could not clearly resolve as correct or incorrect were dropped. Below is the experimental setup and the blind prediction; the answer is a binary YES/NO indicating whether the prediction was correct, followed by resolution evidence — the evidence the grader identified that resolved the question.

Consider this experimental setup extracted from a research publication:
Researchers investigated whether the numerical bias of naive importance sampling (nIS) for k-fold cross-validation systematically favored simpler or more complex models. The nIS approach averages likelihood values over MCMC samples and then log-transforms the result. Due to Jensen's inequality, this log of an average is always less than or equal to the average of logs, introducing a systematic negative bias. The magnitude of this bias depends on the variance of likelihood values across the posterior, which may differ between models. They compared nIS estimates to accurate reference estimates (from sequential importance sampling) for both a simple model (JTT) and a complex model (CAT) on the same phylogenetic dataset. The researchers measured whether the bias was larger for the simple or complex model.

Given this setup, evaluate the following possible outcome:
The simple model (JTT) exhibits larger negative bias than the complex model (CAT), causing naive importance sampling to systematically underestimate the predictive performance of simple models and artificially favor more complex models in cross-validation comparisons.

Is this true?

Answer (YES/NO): NO